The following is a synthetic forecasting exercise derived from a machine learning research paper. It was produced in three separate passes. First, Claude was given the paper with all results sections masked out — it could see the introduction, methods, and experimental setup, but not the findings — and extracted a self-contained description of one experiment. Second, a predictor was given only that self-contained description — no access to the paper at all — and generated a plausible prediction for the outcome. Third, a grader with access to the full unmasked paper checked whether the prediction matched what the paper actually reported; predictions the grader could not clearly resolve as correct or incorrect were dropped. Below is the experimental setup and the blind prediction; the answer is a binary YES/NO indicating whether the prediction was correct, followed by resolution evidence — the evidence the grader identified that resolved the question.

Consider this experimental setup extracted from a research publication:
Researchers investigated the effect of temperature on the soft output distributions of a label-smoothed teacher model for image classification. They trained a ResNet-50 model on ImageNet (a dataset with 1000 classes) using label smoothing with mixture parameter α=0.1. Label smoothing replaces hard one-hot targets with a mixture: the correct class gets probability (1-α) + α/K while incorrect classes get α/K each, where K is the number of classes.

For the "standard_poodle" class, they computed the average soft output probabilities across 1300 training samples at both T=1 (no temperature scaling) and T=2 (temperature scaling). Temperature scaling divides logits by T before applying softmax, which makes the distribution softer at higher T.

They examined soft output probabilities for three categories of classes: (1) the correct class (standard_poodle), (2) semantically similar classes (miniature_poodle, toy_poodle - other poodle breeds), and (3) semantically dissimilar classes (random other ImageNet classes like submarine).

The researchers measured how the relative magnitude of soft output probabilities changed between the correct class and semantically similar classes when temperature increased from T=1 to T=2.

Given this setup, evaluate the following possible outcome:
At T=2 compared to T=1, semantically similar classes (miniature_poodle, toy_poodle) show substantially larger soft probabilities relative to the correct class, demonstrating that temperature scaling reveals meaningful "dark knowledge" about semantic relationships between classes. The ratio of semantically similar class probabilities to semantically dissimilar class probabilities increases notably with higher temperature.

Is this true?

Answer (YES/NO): YES